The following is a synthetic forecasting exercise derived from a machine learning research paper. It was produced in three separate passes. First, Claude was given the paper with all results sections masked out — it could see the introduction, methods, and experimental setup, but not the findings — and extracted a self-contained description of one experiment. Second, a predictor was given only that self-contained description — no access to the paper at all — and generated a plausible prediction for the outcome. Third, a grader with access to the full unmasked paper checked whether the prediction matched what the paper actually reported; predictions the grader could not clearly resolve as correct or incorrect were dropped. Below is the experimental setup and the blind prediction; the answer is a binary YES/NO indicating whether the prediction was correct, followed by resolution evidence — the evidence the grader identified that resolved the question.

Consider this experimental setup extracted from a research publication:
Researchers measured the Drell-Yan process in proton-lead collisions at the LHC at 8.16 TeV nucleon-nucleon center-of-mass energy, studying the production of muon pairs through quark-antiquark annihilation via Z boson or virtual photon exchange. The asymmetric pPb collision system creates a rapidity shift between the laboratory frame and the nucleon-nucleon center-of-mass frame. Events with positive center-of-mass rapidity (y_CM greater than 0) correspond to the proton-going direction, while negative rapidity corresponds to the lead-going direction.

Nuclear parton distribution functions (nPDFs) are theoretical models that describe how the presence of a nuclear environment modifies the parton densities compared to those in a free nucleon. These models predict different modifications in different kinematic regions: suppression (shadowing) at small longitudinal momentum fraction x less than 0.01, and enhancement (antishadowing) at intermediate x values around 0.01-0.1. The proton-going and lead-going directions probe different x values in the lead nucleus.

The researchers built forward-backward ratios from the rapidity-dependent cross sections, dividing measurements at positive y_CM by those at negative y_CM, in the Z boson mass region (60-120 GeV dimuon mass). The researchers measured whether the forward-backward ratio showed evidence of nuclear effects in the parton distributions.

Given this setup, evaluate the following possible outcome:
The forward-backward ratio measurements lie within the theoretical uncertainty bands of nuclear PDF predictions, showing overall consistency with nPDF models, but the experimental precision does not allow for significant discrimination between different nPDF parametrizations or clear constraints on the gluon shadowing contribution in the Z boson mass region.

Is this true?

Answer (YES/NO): NO